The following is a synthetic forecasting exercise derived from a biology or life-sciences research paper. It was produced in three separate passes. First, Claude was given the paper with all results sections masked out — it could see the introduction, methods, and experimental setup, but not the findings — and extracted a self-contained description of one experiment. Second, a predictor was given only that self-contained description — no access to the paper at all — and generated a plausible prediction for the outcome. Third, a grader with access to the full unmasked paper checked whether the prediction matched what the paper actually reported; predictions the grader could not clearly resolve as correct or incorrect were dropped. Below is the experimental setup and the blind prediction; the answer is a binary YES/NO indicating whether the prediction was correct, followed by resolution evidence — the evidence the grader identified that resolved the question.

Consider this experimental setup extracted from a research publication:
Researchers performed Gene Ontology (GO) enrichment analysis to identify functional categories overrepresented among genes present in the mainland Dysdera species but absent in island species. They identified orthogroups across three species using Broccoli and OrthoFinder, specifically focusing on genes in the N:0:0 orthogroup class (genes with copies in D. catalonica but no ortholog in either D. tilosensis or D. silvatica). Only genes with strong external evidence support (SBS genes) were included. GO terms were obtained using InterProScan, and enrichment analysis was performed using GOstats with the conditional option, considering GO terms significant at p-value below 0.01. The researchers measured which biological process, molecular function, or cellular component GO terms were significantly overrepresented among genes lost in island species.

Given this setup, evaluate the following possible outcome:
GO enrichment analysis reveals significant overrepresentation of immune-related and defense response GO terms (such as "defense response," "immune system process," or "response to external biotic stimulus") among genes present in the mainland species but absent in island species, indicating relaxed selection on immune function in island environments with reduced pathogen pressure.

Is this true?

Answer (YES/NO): NO